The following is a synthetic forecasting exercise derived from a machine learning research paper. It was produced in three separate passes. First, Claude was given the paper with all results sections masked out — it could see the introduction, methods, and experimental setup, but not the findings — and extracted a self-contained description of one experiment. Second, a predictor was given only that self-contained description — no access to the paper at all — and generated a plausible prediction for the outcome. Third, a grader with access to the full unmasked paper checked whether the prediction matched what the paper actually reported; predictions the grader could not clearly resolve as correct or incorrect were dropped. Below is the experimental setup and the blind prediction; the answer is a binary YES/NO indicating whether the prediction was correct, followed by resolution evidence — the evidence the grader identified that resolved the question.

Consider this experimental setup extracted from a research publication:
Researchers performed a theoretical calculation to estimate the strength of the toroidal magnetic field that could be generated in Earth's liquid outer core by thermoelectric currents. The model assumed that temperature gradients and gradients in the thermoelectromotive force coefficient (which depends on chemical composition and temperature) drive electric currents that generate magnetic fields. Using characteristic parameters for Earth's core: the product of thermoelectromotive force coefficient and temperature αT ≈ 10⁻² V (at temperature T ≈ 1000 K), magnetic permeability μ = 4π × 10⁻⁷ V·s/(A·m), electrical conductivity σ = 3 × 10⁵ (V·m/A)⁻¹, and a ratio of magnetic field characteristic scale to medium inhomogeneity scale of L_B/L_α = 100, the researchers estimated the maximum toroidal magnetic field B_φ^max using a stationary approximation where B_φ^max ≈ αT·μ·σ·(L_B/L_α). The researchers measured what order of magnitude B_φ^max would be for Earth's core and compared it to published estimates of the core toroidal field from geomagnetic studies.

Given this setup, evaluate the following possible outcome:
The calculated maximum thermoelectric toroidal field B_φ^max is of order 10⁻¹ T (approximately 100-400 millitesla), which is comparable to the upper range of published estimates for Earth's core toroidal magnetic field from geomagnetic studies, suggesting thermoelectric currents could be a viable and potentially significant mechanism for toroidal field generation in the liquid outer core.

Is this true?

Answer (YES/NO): YES